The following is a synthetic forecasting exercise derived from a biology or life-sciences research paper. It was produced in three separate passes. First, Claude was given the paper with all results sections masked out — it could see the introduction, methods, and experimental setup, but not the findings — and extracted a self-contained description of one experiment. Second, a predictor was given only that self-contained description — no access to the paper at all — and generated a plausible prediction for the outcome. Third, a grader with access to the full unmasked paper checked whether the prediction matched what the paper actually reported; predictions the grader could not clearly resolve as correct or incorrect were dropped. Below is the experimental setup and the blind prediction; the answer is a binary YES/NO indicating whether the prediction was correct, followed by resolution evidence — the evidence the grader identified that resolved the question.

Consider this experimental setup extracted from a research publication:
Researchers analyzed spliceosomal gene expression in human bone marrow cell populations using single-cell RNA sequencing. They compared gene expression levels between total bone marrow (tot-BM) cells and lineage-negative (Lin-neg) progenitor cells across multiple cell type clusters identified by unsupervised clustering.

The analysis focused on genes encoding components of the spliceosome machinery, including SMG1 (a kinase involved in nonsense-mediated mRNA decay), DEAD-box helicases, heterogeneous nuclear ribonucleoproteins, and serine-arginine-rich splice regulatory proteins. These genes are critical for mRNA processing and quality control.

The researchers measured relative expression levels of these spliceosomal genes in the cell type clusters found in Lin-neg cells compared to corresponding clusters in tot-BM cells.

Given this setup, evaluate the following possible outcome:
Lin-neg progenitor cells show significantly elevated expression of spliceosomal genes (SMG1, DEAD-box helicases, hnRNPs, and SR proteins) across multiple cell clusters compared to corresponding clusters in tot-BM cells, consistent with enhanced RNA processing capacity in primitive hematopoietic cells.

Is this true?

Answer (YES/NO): YES